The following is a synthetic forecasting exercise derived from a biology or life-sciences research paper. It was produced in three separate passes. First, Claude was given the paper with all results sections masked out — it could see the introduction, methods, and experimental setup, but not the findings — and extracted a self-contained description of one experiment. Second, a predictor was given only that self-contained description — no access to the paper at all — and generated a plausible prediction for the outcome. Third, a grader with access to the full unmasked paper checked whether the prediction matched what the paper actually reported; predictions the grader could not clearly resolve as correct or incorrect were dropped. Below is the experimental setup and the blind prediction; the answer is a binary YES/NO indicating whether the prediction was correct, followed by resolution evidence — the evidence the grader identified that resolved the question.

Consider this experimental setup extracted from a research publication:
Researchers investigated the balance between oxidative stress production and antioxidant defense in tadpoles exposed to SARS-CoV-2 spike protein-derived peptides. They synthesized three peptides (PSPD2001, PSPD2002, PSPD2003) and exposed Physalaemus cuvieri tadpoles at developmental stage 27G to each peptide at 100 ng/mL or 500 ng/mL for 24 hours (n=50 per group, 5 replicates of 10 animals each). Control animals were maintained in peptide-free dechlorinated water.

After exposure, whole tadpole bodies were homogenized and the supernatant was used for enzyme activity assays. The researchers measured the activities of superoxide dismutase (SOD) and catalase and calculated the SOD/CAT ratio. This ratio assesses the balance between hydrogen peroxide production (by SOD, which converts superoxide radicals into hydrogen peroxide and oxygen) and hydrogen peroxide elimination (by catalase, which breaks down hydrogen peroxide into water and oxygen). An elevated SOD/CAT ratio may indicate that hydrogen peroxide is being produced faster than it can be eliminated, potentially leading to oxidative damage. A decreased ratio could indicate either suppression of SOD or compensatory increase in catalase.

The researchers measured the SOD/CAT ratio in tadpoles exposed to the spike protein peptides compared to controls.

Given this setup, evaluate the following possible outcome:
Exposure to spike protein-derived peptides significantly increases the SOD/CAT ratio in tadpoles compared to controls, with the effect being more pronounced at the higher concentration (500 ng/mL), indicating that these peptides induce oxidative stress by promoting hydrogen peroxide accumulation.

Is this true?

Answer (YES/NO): NO